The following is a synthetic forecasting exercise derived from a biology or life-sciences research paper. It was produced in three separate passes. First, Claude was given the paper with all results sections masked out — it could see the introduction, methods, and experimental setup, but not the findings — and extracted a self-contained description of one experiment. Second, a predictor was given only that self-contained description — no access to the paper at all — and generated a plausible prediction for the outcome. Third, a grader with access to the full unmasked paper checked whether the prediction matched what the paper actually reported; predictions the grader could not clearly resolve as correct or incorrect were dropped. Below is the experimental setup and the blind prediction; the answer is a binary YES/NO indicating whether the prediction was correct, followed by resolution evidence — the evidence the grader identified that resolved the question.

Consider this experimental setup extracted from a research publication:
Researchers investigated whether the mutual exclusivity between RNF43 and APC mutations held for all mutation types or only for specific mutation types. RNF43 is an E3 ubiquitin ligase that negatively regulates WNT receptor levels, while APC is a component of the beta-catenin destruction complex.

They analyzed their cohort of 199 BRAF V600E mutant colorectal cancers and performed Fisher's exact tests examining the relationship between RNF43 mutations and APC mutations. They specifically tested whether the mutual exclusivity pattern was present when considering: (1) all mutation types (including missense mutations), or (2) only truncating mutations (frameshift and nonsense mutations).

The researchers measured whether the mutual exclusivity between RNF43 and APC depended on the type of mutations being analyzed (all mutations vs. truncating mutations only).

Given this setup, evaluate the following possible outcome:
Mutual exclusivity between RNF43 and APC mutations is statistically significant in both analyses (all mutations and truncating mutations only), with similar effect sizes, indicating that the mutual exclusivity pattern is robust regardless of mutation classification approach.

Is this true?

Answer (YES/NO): NO